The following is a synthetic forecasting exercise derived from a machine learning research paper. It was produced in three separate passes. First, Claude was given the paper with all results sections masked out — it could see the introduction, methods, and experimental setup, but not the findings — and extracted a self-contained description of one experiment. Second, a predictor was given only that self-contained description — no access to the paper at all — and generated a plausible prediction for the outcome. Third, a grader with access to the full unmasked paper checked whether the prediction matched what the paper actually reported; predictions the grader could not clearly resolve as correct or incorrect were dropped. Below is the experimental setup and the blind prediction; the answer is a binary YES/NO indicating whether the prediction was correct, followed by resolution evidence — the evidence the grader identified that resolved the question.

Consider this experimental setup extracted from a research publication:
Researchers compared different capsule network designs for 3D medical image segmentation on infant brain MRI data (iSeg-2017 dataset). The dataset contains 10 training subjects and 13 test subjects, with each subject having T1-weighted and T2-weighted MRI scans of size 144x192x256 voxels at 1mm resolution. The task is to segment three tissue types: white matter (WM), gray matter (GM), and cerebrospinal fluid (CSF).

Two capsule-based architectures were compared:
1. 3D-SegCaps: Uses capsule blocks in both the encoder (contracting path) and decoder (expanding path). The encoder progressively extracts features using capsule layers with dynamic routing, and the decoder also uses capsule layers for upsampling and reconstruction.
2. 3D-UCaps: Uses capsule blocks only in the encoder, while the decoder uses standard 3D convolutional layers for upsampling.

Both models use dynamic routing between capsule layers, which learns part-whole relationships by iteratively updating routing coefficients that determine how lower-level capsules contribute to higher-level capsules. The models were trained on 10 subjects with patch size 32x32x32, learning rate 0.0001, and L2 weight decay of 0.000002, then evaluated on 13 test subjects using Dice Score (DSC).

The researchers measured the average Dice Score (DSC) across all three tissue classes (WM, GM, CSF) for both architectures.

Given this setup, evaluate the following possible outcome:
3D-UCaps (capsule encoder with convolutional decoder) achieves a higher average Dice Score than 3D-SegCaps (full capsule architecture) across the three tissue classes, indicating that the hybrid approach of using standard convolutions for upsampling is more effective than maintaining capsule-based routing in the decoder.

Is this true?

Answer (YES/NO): YES